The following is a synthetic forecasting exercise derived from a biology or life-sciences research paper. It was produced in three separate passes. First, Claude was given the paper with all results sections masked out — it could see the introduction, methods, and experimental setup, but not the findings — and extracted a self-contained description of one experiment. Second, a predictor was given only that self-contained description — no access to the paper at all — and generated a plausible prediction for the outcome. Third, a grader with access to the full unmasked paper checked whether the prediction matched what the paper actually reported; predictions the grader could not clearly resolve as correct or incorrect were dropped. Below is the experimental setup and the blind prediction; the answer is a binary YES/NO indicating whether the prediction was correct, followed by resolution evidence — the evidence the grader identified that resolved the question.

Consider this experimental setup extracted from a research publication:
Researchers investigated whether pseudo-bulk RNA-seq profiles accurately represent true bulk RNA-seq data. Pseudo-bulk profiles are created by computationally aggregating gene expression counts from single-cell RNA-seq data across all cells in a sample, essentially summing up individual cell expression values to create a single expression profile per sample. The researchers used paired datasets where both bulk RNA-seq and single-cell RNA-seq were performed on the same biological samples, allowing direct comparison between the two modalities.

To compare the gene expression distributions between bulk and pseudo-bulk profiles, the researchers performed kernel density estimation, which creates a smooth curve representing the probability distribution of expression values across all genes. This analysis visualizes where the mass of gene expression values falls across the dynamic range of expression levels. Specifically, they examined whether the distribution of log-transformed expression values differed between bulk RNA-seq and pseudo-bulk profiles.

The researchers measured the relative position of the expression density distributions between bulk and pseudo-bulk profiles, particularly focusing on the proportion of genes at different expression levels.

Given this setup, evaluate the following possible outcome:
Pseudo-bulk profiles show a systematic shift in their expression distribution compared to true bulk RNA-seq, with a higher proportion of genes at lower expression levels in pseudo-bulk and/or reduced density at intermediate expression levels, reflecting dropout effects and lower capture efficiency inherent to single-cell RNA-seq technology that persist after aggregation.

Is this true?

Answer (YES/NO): YES